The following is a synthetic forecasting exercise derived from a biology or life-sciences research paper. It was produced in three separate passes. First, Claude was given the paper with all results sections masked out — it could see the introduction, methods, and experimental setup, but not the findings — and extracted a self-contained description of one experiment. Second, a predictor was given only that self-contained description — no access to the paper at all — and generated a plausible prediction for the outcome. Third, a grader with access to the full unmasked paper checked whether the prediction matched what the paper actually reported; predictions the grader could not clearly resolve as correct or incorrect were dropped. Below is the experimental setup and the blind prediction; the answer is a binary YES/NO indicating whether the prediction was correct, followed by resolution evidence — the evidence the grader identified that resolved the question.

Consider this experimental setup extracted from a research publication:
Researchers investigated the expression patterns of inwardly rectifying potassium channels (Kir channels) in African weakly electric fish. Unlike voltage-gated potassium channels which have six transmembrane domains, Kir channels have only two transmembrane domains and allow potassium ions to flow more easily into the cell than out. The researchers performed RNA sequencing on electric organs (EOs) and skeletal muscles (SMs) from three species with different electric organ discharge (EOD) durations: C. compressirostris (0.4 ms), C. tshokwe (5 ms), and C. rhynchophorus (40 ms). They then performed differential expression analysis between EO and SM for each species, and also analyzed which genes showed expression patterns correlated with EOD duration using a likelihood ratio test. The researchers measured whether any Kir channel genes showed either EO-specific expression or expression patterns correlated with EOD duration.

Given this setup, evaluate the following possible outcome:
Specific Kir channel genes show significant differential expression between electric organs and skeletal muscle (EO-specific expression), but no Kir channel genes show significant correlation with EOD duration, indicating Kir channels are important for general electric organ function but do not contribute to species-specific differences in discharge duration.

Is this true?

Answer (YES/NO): NO